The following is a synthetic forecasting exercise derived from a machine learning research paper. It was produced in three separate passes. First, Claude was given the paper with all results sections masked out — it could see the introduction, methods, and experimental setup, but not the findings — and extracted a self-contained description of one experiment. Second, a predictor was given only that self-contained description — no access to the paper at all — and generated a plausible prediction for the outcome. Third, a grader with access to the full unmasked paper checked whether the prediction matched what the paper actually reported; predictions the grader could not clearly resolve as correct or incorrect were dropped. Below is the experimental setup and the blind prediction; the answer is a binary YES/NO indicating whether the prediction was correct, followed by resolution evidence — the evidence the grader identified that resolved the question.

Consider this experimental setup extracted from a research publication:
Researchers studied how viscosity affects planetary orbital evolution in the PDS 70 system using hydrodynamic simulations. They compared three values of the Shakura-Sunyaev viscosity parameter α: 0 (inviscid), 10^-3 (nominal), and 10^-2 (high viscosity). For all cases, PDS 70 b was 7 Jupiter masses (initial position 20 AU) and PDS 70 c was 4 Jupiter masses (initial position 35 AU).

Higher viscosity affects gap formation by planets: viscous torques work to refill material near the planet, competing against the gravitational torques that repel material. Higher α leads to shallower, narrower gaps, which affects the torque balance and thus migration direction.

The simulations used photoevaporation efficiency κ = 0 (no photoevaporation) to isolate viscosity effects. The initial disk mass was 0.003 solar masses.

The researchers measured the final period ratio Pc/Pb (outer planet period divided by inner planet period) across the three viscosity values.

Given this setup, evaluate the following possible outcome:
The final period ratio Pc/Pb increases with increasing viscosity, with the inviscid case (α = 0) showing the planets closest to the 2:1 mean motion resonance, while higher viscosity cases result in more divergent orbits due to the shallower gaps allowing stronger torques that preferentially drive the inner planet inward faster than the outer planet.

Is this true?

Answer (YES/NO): NO